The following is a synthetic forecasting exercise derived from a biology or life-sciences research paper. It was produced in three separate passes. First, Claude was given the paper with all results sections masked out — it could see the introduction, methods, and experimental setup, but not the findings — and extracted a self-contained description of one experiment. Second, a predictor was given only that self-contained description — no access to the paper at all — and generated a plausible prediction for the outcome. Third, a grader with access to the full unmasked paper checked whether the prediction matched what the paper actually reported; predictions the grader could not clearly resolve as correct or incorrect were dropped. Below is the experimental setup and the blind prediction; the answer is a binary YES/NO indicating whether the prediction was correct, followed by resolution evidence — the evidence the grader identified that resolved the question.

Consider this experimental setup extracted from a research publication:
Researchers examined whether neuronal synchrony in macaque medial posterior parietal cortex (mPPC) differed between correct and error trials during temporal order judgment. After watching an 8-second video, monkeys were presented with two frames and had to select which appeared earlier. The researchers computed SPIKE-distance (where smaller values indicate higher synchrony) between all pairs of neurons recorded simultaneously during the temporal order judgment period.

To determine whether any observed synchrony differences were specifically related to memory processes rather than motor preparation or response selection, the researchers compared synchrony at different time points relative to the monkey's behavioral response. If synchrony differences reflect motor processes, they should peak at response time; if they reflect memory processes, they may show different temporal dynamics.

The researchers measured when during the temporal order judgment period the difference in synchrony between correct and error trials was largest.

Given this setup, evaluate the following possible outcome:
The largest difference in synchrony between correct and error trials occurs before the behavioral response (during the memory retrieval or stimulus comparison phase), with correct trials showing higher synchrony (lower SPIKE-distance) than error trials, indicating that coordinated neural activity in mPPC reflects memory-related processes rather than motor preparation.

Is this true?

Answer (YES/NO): YES